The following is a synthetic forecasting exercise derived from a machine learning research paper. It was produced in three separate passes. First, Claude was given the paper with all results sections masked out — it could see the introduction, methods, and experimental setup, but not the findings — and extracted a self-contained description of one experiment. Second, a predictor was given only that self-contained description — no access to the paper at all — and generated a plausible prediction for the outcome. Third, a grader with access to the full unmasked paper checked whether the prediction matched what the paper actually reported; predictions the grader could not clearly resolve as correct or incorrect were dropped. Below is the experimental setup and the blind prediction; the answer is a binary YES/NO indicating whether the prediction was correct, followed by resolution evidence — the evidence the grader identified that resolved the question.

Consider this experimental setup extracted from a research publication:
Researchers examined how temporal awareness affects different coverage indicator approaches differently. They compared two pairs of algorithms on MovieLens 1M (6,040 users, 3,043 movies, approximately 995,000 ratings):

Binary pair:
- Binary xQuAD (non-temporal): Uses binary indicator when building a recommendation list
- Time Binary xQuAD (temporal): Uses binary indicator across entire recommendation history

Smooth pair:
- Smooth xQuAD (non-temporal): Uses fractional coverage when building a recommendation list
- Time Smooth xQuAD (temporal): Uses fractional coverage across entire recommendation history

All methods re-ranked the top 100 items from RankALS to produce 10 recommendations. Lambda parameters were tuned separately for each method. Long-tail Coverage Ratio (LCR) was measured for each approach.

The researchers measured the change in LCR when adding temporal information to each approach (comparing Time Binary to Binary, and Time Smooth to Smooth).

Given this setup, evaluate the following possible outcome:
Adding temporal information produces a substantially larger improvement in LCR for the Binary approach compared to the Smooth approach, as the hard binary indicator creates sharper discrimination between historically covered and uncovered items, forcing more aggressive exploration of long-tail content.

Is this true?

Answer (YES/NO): NO